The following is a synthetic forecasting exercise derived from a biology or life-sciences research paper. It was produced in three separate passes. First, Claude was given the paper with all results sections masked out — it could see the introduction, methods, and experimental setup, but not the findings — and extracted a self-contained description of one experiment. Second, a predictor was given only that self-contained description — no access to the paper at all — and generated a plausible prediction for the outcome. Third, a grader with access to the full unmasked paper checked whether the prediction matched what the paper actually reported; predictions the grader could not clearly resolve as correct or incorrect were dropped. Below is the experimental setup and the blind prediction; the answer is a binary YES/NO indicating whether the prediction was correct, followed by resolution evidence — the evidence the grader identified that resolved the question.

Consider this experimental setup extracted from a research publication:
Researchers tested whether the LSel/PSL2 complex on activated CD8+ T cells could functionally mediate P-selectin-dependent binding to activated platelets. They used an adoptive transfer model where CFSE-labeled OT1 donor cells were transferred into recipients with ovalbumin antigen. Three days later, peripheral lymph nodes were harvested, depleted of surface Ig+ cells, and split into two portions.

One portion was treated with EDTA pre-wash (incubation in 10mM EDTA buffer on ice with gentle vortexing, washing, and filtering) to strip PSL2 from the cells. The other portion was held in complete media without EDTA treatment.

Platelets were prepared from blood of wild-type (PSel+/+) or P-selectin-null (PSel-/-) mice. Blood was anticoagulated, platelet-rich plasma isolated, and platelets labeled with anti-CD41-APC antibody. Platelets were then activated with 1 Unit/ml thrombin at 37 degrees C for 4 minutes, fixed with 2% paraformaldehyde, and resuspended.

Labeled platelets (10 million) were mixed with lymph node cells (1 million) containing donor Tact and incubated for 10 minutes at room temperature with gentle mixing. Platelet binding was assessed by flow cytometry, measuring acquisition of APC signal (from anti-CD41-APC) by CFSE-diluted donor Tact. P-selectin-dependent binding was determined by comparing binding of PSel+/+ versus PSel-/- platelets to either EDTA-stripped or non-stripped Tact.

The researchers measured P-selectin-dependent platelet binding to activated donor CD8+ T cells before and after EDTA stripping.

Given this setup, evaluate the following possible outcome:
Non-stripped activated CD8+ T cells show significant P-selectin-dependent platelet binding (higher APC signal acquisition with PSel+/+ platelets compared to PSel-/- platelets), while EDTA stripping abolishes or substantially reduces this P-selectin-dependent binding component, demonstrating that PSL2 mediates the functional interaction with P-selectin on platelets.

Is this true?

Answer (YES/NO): YES